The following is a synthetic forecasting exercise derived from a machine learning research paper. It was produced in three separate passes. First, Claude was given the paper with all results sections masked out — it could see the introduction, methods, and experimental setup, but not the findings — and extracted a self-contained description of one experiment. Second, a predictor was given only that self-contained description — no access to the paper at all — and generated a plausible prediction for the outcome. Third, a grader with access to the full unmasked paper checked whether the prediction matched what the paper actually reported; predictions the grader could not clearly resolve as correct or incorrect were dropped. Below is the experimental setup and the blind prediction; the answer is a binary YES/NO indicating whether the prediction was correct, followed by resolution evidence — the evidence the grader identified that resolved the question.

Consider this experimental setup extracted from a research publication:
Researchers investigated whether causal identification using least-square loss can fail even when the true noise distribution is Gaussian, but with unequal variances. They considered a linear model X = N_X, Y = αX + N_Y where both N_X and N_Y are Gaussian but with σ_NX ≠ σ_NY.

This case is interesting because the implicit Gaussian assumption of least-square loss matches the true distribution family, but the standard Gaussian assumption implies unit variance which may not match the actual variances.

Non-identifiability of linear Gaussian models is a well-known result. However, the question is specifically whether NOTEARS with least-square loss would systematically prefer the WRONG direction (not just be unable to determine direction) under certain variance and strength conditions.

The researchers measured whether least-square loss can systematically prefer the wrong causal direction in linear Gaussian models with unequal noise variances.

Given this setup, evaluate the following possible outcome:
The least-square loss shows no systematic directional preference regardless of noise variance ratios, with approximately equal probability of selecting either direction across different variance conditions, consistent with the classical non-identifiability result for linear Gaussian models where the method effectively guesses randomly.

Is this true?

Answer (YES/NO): NO